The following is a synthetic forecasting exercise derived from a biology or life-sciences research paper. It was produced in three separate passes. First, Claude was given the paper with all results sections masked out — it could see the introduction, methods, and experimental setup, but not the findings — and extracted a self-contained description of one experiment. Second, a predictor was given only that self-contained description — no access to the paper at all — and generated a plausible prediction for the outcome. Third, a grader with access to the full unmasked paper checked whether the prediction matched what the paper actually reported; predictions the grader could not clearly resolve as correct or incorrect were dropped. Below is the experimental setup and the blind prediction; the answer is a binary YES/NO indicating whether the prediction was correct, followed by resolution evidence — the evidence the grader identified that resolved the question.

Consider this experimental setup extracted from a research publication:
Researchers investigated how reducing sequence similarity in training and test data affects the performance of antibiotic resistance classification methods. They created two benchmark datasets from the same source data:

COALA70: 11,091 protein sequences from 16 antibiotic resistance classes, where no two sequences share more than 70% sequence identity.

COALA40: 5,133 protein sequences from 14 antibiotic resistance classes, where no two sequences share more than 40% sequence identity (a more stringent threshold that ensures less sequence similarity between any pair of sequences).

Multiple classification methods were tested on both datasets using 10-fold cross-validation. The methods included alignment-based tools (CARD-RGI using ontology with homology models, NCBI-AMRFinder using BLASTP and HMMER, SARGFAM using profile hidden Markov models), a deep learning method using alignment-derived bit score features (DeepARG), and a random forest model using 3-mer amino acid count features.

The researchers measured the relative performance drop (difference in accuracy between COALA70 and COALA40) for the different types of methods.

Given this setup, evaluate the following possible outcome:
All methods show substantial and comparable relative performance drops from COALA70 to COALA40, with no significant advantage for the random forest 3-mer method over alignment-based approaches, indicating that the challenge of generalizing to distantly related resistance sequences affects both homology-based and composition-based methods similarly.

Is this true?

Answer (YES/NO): NO